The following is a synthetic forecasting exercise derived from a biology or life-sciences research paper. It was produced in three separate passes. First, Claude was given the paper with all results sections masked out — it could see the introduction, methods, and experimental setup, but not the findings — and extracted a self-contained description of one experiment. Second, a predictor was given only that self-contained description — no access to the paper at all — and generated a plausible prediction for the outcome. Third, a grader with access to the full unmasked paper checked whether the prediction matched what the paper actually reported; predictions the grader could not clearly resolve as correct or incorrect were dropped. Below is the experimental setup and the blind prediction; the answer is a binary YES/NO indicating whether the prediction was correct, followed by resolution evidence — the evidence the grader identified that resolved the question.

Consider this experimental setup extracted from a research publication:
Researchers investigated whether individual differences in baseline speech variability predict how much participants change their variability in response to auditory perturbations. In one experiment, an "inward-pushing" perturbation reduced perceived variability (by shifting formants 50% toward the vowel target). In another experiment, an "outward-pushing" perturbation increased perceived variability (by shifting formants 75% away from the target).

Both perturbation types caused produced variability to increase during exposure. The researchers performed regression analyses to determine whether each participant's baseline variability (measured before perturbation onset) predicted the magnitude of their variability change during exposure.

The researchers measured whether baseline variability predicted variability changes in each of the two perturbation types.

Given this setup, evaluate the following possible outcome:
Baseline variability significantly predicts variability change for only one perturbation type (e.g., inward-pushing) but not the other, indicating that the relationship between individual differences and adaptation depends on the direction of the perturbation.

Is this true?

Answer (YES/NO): YES